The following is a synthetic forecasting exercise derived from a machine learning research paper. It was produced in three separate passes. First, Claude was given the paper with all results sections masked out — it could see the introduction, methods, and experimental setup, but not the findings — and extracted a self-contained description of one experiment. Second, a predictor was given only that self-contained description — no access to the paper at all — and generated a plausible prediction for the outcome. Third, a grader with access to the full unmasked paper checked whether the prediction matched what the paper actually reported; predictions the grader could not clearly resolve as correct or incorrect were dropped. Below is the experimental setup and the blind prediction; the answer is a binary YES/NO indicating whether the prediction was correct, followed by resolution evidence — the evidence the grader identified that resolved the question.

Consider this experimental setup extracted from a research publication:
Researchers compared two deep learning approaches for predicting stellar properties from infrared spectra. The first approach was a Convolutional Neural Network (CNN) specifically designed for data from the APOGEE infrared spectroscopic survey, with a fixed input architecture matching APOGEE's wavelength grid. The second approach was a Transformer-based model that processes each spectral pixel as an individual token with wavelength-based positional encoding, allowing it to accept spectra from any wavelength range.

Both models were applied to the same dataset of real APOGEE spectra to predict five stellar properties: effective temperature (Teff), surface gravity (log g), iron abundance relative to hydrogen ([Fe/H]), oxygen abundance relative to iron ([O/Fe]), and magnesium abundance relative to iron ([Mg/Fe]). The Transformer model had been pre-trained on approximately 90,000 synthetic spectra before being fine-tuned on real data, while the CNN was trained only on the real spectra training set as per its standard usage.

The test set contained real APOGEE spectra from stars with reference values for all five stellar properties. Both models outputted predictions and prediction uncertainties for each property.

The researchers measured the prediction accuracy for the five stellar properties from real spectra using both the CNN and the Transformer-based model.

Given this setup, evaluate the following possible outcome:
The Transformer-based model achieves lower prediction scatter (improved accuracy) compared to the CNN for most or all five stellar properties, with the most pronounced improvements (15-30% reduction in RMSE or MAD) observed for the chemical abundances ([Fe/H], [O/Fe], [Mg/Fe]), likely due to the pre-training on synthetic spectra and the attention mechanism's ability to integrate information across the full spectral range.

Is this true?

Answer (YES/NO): NO